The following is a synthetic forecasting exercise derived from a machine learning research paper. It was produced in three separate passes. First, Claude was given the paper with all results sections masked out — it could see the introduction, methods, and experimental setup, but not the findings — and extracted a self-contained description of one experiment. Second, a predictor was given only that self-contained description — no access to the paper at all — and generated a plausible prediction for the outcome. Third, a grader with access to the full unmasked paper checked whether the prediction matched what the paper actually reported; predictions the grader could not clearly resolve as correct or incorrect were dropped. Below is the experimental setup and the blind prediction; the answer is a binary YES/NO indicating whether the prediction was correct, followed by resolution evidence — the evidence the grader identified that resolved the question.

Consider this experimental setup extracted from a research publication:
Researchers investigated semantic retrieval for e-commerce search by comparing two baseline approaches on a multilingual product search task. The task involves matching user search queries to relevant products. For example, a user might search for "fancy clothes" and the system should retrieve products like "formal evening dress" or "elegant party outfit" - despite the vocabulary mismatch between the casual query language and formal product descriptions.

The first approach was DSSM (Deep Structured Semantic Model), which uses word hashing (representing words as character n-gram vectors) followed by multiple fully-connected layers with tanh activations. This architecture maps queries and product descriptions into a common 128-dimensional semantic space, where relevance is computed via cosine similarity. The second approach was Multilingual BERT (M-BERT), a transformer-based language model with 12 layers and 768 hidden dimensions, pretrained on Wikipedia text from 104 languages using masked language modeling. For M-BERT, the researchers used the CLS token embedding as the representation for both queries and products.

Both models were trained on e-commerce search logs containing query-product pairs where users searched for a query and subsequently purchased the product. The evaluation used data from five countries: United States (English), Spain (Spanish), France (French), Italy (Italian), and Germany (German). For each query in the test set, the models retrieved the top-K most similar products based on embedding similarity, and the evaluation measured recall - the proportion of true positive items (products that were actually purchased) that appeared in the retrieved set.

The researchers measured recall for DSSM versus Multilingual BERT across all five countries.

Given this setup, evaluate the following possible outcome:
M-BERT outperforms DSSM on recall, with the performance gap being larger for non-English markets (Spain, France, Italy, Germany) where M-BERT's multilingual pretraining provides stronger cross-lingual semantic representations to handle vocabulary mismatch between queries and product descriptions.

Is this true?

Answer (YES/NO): NO